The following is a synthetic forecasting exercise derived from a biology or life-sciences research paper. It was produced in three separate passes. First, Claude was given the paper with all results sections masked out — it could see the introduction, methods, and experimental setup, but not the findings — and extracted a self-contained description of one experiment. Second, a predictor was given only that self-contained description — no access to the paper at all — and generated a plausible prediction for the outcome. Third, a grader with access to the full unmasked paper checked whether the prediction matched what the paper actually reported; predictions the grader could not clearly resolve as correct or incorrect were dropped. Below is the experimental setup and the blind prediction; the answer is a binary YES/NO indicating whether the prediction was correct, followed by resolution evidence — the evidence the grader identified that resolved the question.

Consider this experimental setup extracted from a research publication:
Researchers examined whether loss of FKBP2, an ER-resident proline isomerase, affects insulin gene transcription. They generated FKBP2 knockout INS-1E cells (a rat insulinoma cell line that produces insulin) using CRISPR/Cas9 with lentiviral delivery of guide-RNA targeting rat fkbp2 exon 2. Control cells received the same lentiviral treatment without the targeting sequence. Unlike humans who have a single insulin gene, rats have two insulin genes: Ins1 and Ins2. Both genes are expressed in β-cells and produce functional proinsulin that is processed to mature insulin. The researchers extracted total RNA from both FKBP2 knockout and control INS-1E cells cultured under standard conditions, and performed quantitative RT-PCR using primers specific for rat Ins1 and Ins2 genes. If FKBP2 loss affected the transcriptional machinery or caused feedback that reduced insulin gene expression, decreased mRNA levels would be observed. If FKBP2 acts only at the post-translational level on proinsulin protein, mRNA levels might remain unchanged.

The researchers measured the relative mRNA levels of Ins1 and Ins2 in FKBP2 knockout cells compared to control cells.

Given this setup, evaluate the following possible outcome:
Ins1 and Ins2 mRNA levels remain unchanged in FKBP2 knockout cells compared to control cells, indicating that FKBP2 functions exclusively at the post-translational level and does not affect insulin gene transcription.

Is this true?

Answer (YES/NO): YES